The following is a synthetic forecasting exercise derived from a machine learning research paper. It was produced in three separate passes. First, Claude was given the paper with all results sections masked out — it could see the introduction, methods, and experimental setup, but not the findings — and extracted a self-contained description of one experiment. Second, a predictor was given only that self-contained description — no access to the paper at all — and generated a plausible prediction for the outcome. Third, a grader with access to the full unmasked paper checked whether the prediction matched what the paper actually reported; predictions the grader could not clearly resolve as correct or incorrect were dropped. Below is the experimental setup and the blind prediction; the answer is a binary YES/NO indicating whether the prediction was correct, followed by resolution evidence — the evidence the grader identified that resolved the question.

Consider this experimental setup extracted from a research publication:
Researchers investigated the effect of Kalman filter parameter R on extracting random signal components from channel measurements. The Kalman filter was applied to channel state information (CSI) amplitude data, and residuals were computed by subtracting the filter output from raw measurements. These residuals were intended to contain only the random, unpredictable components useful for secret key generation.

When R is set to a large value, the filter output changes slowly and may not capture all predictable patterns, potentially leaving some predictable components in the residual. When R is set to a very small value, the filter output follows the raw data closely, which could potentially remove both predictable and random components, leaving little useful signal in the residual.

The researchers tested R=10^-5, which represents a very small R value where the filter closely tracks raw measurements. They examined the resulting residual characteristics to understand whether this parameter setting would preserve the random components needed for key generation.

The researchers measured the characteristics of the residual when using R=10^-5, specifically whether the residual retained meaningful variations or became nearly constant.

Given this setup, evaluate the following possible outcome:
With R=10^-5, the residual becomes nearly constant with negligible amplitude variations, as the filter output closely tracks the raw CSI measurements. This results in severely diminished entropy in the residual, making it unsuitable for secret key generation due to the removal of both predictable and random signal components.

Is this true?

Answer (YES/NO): YES